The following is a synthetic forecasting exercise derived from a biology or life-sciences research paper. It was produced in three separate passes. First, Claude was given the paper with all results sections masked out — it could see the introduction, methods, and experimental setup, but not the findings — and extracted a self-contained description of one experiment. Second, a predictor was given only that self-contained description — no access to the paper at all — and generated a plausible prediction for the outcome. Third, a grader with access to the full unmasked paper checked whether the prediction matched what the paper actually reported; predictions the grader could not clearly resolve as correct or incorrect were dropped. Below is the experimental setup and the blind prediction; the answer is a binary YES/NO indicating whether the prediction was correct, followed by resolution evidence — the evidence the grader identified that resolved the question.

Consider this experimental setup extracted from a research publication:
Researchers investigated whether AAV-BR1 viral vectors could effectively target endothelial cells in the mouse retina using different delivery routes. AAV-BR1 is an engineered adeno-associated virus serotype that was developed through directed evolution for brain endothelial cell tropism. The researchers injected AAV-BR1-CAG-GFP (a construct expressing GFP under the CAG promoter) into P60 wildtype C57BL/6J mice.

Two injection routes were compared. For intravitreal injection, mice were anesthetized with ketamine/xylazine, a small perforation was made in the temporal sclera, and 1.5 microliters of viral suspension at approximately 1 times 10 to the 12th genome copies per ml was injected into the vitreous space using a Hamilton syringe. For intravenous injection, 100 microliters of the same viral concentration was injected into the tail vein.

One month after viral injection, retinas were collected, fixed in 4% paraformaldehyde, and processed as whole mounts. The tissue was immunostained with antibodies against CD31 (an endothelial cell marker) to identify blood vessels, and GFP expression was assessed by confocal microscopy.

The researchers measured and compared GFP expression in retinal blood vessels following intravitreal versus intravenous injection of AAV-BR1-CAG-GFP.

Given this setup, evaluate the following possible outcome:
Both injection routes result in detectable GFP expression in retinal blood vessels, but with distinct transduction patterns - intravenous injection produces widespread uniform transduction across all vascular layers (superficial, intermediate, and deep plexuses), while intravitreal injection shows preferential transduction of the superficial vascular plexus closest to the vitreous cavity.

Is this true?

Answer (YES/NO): NO